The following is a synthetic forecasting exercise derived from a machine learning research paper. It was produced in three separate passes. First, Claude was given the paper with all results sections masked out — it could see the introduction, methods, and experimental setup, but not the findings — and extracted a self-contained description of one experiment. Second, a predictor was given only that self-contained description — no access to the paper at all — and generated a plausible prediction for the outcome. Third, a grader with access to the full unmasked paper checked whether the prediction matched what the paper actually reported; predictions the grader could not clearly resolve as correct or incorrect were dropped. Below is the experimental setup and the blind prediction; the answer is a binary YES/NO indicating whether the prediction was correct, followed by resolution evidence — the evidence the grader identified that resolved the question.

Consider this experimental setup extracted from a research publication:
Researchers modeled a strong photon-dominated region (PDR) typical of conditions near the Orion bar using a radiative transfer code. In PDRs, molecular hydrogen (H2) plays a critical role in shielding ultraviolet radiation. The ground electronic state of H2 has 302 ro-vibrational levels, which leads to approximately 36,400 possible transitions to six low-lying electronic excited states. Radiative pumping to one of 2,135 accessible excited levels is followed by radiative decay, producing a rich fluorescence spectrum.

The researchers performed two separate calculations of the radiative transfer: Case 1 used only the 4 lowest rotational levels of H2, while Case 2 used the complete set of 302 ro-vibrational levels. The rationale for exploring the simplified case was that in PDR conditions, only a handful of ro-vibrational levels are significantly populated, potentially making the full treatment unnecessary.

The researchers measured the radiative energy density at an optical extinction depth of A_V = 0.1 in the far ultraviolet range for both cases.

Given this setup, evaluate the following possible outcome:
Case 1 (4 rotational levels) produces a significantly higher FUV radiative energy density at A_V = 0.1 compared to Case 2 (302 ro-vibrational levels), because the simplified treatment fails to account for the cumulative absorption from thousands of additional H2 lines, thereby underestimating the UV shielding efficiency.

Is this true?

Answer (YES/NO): YES